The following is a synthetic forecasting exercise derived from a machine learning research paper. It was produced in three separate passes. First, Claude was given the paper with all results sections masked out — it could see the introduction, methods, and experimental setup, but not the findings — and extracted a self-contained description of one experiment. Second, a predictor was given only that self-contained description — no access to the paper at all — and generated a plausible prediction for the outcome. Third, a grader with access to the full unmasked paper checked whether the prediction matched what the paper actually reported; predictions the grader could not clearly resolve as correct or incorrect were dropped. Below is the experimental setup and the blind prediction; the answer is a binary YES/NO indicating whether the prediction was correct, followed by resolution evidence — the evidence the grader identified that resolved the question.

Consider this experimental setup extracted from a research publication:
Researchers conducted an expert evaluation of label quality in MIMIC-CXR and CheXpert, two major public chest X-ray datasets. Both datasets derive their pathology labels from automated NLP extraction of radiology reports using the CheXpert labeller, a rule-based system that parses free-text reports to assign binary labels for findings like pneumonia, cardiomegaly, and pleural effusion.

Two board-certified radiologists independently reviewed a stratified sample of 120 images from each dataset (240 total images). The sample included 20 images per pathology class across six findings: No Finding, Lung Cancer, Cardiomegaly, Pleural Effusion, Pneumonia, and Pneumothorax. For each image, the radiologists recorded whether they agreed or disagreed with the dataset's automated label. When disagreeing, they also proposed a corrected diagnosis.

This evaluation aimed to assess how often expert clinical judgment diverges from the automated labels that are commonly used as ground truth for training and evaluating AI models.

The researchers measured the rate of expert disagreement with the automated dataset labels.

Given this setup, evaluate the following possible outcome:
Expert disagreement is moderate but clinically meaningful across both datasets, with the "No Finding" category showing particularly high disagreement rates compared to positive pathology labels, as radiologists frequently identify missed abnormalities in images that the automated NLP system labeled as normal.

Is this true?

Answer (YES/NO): NO